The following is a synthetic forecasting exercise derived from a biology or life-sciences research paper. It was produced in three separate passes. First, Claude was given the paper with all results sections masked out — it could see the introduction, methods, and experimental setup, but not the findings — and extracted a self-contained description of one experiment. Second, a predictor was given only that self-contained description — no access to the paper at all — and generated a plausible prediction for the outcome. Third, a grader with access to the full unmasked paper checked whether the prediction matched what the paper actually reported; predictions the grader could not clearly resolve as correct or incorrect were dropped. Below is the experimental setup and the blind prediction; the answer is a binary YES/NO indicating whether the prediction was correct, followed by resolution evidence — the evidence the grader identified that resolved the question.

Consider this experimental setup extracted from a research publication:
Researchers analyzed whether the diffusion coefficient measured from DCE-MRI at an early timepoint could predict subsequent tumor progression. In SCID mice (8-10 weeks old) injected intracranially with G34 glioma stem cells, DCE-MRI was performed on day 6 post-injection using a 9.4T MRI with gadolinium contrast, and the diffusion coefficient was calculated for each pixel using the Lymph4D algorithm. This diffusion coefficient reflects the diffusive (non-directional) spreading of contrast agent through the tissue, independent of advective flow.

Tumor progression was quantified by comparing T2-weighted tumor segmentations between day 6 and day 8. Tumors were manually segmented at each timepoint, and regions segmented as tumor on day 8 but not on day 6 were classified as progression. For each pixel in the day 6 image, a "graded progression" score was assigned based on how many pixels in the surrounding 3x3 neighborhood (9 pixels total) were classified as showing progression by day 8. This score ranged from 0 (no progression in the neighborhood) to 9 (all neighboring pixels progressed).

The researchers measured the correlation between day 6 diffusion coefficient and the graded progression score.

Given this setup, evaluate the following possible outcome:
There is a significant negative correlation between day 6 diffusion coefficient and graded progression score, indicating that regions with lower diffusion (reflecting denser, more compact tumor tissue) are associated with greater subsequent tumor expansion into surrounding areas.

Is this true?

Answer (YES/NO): YES